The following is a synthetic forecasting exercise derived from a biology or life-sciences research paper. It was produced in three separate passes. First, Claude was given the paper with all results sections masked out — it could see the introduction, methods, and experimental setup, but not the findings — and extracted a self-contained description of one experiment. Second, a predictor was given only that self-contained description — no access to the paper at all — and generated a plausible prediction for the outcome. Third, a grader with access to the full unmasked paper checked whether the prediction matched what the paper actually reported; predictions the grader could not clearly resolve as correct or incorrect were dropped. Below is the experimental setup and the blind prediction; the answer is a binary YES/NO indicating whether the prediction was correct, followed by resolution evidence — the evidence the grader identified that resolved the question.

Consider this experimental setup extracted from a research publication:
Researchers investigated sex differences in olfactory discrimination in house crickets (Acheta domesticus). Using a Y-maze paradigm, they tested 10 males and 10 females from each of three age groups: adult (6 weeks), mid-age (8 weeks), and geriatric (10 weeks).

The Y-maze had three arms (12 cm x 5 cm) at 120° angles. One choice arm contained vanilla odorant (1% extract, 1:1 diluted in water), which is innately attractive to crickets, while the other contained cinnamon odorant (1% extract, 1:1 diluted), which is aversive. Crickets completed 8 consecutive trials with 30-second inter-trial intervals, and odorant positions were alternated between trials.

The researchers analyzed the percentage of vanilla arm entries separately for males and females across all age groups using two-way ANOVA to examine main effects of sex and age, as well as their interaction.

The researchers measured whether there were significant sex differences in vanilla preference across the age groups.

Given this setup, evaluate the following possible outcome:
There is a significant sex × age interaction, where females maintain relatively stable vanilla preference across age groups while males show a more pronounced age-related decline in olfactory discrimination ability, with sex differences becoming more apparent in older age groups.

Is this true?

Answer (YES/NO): YES